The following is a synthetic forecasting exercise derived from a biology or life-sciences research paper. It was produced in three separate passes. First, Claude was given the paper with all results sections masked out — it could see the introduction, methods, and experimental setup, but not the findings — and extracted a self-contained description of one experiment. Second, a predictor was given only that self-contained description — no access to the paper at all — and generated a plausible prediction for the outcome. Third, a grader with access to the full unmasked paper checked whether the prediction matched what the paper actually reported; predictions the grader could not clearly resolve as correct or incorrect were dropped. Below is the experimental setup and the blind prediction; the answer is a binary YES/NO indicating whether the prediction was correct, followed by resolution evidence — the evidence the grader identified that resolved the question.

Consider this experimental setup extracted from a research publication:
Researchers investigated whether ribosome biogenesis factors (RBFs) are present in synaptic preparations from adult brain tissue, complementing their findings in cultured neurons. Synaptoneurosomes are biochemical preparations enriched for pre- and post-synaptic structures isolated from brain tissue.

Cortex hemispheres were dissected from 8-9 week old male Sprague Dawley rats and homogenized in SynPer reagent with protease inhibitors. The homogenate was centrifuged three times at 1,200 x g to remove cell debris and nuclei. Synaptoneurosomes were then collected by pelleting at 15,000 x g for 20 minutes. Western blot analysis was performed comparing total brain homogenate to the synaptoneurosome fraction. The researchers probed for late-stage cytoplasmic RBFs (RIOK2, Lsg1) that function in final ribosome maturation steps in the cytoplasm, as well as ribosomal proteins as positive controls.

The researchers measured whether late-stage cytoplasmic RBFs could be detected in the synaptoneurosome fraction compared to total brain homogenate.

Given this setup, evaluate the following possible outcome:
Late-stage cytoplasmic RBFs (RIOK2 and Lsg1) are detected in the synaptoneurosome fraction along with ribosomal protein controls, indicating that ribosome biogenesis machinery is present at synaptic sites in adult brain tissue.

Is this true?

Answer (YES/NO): NO